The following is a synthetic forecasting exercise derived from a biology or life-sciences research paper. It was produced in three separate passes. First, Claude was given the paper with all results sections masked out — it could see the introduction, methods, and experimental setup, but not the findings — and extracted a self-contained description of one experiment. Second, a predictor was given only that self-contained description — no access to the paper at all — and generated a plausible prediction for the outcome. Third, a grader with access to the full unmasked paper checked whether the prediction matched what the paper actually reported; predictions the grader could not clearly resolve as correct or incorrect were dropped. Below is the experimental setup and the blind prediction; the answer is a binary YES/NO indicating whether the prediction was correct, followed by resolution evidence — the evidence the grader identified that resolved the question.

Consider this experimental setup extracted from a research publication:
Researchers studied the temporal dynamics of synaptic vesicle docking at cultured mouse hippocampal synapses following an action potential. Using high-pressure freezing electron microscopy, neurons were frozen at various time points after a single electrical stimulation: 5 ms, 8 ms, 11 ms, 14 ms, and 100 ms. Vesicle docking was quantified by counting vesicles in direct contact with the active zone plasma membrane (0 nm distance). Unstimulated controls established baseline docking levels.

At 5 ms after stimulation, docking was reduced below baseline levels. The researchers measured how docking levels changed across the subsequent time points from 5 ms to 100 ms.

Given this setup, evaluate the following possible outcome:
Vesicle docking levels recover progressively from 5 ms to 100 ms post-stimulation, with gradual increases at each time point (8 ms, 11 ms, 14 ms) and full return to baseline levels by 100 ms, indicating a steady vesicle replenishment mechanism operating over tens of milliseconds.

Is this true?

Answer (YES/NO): NO